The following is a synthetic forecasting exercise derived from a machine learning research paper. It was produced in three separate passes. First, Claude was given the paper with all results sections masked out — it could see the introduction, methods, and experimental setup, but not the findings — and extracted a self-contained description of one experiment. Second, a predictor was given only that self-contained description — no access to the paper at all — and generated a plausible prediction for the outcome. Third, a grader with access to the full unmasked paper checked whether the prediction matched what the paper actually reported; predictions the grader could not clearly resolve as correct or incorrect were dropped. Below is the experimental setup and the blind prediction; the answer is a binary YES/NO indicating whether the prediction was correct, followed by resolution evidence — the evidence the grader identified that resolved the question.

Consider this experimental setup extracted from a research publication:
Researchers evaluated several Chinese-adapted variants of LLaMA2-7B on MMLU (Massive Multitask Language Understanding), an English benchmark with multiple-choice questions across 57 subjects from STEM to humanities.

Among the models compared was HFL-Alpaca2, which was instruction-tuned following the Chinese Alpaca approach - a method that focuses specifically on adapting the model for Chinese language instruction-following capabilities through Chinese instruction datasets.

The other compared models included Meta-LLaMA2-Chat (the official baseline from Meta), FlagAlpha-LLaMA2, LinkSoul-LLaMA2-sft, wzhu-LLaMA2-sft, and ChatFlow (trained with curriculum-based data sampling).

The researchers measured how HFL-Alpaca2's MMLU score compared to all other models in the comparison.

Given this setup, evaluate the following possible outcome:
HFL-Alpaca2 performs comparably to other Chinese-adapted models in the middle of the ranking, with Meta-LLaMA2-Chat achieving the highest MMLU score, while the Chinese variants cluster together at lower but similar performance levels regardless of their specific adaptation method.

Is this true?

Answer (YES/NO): NO